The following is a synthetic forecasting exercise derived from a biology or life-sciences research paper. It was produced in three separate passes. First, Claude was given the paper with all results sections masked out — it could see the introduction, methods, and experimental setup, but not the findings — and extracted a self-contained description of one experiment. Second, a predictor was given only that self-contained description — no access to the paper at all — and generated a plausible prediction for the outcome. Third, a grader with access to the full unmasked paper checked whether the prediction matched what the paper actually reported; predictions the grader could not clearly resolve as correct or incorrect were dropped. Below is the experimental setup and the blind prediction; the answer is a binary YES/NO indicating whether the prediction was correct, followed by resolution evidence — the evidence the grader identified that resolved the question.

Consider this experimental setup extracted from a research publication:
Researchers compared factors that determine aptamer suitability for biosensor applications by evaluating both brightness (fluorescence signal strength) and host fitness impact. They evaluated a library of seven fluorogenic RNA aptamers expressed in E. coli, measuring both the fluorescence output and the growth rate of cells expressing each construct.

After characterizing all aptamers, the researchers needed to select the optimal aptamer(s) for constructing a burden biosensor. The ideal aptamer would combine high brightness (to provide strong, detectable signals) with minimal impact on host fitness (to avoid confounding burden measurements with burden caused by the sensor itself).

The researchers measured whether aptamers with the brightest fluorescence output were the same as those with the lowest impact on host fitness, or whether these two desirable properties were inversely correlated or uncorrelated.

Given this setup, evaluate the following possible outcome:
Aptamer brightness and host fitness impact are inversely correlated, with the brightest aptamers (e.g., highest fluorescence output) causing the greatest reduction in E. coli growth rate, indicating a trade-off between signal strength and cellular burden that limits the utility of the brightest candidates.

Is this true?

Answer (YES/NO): NO